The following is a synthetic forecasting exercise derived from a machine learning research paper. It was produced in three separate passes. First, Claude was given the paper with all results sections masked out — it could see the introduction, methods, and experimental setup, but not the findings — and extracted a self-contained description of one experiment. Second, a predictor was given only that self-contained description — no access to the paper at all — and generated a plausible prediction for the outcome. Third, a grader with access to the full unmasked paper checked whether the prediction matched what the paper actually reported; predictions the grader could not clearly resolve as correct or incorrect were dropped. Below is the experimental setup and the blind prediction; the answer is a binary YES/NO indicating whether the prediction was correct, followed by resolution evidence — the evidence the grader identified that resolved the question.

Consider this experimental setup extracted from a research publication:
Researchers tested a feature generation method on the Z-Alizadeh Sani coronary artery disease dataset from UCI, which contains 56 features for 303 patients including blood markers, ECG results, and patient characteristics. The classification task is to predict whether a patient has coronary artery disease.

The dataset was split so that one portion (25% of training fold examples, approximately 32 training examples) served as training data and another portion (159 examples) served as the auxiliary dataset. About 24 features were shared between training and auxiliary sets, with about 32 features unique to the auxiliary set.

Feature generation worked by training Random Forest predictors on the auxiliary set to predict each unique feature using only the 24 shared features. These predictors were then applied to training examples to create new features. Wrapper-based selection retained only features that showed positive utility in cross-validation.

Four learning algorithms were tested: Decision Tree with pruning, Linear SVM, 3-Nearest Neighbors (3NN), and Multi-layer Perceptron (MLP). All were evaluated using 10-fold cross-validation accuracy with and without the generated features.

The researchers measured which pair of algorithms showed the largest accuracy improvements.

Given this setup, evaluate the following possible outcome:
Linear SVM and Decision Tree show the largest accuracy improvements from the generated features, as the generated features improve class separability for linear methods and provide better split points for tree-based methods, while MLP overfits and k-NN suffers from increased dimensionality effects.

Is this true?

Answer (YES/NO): NO